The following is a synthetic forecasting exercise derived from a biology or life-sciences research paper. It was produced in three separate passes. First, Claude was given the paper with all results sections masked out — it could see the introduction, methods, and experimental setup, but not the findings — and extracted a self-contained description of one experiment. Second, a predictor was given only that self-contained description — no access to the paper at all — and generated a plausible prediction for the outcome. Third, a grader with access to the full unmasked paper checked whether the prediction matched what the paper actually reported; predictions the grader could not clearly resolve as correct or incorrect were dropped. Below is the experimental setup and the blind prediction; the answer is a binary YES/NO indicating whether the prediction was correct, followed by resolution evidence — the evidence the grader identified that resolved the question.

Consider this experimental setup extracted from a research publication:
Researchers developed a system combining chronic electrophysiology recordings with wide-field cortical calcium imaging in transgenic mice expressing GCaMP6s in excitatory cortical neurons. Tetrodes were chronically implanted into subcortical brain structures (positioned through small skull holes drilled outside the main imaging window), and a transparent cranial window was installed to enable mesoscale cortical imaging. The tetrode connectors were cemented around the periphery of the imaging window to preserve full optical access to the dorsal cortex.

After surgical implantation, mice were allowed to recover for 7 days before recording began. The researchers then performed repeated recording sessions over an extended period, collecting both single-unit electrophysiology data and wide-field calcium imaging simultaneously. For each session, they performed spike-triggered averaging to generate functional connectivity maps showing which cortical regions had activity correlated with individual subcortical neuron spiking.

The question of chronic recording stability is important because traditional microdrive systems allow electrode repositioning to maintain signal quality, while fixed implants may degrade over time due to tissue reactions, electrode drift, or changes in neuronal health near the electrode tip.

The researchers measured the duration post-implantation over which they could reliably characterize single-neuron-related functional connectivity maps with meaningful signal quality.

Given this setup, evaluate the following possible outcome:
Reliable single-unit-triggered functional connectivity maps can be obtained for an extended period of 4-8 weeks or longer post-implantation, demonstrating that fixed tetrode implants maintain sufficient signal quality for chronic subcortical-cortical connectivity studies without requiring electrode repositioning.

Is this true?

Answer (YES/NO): YES